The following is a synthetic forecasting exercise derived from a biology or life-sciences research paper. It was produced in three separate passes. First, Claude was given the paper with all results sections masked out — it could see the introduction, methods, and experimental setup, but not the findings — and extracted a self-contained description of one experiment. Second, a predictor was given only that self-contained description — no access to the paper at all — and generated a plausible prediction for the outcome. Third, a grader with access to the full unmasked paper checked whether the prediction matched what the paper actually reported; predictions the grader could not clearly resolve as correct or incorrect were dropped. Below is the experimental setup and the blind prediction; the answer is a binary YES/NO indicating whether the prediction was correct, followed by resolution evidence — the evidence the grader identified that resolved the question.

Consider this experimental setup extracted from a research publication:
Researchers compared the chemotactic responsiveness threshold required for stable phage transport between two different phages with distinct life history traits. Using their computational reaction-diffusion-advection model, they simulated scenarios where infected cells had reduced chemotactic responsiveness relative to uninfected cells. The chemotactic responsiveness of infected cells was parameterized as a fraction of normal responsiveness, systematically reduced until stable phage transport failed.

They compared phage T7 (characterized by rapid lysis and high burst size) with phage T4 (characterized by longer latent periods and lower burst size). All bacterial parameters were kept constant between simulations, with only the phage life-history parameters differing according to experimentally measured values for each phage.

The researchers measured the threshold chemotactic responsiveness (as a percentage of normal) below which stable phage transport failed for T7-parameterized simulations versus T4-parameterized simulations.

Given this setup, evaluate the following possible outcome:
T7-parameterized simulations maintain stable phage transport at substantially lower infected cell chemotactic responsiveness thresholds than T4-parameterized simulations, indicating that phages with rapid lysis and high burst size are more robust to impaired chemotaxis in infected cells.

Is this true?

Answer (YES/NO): YES